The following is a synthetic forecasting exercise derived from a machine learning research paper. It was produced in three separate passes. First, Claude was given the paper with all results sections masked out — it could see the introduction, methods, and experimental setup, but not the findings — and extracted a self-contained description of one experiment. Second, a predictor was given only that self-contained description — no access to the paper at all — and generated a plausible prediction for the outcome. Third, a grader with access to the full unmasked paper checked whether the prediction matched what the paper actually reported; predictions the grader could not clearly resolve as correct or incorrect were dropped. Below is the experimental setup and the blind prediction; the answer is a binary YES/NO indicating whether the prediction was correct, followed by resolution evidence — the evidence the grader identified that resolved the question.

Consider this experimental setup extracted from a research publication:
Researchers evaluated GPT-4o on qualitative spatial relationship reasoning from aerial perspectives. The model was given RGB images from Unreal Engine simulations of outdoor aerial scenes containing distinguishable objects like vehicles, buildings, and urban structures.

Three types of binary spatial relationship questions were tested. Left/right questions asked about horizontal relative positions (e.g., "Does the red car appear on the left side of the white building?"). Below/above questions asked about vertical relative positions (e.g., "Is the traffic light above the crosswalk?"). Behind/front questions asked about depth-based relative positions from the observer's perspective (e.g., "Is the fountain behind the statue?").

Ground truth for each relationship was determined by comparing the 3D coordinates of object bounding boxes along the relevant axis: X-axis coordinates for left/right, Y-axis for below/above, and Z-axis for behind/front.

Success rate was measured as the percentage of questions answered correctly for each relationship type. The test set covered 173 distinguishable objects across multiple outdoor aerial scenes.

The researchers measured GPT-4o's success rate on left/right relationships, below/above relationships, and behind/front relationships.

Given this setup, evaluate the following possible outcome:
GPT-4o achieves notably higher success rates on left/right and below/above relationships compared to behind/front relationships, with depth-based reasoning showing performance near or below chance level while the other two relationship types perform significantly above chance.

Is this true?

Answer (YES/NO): NO